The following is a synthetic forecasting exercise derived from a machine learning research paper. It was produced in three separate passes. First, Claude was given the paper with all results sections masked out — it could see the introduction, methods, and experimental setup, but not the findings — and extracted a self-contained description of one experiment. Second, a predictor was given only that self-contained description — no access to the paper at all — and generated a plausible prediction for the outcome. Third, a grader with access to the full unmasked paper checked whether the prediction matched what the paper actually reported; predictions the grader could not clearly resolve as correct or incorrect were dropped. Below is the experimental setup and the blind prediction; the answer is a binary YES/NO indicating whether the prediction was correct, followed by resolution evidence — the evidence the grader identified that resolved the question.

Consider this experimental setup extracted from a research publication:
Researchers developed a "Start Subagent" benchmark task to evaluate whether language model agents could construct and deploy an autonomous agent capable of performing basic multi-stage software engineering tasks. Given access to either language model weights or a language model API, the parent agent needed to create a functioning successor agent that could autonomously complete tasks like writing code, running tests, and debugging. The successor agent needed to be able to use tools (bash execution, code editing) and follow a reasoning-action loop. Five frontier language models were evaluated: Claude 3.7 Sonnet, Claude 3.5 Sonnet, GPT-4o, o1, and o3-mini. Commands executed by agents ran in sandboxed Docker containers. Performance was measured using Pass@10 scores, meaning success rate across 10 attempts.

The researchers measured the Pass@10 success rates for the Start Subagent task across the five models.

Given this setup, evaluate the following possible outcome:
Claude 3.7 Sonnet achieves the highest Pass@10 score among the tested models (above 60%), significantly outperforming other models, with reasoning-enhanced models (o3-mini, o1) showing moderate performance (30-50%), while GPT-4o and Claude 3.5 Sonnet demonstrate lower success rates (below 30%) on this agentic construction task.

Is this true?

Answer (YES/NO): NO